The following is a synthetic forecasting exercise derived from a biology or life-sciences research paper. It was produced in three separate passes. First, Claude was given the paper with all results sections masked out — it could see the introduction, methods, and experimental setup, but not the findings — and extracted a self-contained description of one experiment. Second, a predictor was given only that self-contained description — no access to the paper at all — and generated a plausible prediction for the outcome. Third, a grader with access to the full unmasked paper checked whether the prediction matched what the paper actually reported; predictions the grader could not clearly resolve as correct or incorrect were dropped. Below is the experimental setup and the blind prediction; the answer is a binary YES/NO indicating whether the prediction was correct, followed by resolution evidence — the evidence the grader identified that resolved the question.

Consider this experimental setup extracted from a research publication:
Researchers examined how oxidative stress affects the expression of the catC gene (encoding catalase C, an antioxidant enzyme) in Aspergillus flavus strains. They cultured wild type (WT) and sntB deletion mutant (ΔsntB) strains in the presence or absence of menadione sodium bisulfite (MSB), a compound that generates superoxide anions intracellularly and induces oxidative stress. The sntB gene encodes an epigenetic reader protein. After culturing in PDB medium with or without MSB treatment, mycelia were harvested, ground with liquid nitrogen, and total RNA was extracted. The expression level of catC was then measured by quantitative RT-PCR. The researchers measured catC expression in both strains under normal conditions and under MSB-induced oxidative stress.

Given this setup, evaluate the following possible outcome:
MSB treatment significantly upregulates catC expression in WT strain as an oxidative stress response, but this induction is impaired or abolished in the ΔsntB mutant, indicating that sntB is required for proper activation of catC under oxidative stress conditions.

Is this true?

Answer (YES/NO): YES